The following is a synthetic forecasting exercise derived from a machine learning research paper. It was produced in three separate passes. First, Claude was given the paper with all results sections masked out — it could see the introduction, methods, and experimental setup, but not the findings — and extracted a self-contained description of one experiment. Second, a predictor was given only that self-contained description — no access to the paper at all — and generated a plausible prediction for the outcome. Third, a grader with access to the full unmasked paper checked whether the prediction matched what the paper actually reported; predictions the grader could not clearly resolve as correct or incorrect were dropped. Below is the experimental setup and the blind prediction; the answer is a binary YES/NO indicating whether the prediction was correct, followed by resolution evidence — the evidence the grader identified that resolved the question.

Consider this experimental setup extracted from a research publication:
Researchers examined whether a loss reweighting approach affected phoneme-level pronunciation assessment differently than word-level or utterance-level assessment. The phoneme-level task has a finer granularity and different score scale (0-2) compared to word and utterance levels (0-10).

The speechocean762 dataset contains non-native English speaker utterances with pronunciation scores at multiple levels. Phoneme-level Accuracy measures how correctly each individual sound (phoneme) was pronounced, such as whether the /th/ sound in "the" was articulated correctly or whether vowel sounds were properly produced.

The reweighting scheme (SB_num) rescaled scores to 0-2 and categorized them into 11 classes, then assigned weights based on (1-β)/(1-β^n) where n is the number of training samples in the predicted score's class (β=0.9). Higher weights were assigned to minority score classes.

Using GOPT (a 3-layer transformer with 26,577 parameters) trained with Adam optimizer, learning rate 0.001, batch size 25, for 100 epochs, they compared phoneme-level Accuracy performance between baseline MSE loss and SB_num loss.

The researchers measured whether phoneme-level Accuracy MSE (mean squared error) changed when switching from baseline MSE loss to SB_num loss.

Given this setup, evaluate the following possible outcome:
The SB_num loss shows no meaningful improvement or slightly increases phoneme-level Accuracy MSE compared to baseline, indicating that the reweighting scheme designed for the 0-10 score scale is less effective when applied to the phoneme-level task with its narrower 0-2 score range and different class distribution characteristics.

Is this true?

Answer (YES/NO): NO